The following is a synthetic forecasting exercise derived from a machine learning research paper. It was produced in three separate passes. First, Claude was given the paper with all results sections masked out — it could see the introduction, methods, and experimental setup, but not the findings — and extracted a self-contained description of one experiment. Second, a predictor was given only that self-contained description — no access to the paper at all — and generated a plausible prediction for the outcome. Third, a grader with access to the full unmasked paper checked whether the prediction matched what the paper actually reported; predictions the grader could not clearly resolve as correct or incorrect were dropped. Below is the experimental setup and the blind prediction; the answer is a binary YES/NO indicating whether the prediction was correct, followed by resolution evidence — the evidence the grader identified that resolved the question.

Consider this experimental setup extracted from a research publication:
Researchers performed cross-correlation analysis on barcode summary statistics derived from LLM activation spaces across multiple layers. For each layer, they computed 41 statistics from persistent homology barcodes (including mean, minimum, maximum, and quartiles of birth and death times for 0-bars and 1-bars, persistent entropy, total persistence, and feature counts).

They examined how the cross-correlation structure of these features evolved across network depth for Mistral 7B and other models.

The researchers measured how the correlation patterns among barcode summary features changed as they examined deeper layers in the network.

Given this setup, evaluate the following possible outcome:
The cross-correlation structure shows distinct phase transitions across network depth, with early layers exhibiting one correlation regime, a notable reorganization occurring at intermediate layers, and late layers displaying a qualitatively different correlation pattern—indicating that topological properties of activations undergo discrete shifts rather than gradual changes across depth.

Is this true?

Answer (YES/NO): NO